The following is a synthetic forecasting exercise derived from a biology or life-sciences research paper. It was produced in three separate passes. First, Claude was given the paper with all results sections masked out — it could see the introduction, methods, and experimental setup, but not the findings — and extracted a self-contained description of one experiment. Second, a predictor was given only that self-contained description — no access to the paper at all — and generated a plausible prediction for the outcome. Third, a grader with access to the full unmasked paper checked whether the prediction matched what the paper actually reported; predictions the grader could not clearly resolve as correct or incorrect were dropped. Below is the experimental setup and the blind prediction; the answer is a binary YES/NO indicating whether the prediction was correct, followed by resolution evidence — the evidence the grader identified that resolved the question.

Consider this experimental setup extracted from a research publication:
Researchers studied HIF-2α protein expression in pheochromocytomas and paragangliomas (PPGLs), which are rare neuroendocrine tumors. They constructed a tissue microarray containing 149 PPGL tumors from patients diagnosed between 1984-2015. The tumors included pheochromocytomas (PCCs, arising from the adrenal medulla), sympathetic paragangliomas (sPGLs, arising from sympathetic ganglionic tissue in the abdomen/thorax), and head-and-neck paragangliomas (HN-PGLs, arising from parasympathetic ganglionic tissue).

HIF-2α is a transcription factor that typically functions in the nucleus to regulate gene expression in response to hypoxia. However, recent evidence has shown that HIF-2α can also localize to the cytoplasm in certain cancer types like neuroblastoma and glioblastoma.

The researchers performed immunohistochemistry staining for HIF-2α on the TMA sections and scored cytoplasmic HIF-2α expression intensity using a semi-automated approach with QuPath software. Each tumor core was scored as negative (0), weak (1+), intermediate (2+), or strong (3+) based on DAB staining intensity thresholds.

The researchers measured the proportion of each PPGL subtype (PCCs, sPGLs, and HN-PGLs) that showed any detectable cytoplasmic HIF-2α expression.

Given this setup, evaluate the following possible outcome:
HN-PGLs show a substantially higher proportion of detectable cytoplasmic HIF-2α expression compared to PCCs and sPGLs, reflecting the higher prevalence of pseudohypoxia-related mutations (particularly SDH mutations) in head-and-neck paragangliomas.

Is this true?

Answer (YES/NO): NO